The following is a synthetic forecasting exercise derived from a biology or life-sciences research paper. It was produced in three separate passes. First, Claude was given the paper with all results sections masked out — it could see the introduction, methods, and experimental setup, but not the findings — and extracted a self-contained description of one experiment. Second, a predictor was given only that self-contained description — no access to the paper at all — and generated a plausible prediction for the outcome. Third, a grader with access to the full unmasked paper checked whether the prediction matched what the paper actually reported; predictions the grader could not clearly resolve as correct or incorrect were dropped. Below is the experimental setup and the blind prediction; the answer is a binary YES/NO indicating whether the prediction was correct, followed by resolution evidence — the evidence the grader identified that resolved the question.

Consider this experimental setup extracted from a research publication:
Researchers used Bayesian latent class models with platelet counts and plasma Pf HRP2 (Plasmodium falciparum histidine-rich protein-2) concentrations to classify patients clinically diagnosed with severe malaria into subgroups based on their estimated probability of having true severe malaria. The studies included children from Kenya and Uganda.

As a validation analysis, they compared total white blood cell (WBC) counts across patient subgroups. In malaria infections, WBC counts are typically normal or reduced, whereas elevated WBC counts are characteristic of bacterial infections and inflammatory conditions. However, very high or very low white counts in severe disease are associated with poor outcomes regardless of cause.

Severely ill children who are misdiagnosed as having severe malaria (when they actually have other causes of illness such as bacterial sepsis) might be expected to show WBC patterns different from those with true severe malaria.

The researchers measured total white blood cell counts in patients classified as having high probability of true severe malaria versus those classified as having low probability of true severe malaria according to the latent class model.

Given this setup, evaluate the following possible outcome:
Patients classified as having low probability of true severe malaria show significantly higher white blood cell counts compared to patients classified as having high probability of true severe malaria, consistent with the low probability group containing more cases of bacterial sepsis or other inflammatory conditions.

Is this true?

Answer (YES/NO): YES